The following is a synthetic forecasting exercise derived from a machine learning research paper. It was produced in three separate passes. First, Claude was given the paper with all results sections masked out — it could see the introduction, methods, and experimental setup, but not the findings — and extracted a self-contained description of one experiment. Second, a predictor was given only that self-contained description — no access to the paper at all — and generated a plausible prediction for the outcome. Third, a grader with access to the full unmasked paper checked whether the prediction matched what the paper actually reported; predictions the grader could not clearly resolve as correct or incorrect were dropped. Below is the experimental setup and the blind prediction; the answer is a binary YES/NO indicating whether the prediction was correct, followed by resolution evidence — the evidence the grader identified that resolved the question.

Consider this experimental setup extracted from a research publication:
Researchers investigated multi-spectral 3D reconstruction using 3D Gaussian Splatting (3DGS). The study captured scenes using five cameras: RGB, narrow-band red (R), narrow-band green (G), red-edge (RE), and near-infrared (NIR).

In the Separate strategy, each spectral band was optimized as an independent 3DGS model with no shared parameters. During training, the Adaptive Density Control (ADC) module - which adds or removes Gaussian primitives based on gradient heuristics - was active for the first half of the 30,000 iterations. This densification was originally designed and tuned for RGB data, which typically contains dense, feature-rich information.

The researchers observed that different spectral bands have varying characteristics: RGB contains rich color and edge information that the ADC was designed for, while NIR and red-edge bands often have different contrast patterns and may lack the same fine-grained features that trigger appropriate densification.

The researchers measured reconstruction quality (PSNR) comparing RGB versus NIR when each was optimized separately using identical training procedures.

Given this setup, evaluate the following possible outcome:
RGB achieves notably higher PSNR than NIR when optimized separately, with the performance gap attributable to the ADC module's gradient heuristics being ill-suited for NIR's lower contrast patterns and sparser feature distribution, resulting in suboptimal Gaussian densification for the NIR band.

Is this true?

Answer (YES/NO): NO